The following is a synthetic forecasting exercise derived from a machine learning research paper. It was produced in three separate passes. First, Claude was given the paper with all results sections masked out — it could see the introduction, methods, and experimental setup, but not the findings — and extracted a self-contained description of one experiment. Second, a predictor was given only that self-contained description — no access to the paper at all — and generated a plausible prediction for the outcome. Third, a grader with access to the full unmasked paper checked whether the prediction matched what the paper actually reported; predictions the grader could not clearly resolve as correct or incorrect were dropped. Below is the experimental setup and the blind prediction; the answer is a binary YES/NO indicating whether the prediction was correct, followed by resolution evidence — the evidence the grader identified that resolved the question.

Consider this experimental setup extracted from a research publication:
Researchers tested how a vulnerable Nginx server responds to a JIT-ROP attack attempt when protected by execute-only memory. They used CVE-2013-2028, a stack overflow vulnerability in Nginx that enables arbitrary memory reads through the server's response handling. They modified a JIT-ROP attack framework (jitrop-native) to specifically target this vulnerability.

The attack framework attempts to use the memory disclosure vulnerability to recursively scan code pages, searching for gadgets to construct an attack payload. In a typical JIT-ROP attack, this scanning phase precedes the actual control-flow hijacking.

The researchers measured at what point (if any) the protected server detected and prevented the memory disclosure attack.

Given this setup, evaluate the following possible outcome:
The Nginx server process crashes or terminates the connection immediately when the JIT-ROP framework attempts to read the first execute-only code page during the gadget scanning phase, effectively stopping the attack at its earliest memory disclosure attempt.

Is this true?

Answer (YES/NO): YES